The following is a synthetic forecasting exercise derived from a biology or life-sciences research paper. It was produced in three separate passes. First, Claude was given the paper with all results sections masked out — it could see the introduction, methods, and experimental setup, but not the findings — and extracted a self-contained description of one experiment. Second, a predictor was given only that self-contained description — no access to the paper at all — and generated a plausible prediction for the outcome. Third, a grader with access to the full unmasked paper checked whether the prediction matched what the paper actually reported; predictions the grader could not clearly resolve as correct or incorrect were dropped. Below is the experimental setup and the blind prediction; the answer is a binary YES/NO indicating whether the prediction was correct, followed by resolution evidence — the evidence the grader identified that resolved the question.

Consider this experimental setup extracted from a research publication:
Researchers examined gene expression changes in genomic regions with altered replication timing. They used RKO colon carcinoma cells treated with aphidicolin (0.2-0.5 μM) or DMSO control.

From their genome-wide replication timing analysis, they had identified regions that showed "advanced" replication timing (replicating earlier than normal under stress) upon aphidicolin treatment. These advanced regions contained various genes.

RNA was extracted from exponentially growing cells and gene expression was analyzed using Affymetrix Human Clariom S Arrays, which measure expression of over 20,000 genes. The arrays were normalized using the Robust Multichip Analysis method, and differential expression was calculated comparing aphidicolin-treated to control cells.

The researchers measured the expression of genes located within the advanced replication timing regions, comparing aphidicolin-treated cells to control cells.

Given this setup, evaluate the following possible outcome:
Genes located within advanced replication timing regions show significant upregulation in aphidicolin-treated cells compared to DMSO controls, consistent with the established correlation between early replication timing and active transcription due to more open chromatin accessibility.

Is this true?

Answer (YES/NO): NO